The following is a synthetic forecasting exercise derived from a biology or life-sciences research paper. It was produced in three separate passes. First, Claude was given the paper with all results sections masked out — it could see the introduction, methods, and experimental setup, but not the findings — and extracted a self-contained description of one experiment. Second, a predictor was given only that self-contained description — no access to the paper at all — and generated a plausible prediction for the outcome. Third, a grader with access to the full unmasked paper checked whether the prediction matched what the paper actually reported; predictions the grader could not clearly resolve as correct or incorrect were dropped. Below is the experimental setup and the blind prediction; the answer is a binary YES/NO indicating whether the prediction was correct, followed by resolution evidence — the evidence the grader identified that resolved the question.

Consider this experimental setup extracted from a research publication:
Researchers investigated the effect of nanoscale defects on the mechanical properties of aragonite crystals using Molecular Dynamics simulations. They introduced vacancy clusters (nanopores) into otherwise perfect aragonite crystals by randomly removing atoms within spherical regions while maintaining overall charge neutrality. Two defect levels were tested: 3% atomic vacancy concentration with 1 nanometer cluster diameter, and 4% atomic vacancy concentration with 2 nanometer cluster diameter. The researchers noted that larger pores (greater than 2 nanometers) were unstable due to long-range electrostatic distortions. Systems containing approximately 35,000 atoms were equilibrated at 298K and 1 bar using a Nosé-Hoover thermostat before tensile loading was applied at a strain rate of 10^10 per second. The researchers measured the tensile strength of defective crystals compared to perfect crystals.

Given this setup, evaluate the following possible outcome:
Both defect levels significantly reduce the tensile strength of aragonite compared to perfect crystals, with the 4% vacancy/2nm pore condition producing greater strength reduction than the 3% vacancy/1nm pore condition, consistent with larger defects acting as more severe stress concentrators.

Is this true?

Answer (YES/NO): NO